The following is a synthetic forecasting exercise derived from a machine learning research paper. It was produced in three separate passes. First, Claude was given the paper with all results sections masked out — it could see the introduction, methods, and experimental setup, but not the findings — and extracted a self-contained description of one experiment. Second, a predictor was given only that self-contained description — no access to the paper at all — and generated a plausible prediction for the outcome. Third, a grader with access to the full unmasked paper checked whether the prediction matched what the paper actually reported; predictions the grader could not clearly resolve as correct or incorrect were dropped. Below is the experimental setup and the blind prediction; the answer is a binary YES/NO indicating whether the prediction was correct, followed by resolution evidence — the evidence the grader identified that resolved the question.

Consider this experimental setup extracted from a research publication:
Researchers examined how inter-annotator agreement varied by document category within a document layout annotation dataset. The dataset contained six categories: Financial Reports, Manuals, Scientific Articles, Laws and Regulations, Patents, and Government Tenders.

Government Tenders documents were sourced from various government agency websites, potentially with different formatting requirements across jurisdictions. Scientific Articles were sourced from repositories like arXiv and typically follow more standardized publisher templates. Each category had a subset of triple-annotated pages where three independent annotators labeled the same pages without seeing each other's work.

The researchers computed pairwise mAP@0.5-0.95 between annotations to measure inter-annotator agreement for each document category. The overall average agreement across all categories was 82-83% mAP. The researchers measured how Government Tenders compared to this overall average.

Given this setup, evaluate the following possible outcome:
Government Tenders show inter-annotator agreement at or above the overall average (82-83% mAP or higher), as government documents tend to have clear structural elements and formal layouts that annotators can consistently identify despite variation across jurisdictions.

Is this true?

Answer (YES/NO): NO